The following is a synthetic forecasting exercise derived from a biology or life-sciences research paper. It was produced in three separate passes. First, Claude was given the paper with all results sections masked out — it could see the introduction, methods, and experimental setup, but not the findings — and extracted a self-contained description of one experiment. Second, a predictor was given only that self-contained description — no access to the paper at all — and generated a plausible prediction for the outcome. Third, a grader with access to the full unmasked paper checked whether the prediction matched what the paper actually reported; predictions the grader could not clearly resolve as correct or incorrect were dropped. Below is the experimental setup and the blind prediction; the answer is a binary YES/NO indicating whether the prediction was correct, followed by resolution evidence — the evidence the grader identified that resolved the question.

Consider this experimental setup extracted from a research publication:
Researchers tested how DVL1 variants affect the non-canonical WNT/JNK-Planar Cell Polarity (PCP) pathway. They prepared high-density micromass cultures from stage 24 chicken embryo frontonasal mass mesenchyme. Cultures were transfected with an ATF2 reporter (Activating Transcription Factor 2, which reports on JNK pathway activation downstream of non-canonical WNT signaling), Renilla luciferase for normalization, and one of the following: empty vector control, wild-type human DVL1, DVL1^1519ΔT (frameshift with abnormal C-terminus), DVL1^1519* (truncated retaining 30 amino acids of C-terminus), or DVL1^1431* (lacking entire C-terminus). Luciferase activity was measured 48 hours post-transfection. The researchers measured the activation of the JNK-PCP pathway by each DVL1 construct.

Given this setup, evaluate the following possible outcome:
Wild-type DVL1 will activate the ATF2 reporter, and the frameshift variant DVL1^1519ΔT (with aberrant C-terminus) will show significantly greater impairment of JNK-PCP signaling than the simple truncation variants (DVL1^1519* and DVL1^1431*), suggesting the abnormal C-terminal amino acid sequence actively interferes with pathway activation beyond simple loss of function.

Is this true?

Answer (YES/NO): NO